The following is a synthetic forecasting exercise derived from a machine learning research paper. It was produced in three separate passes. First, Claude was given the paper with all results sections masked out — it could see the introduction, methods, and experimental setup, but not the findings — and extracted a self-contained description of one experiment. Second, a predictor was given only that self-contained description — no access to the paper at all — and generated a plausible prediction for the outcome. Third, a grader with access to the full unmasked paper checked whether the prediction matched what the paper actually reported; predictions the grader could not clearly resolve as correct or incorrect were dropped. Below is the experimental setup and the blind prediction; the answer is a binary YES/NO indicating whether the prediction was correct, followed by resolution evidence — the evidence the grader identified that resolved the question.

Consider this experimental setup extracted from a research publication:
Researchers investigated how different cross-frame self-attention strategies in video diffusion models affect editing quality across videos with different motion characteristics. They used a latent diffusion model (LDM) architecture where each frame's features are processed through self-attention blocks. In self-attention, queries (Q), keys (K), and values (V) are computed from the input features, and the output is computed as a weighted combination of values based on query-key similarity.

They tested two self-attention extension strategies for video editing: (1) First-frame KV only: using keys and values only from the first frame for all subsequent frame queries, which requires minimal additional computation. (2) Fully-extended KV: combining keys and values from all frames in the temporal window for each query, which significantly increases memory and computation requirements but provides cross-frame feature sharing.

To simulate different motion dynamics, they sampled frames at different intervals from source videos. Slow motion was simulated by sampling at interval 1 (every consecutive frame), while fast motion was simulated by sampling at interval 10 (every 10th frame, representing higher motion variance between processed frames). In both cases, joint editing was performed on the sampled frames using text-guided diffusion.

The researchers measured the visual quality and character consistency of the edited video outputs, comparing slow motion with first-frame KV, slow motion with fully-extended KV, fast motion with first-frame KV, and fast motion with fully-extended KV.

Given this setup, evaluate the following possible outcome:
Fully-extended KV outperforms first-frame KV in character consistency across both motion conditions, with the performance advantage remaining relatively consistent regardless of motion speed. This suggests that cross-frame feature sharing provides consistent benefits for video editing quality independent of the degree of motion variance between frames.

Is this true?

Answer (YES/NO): NO